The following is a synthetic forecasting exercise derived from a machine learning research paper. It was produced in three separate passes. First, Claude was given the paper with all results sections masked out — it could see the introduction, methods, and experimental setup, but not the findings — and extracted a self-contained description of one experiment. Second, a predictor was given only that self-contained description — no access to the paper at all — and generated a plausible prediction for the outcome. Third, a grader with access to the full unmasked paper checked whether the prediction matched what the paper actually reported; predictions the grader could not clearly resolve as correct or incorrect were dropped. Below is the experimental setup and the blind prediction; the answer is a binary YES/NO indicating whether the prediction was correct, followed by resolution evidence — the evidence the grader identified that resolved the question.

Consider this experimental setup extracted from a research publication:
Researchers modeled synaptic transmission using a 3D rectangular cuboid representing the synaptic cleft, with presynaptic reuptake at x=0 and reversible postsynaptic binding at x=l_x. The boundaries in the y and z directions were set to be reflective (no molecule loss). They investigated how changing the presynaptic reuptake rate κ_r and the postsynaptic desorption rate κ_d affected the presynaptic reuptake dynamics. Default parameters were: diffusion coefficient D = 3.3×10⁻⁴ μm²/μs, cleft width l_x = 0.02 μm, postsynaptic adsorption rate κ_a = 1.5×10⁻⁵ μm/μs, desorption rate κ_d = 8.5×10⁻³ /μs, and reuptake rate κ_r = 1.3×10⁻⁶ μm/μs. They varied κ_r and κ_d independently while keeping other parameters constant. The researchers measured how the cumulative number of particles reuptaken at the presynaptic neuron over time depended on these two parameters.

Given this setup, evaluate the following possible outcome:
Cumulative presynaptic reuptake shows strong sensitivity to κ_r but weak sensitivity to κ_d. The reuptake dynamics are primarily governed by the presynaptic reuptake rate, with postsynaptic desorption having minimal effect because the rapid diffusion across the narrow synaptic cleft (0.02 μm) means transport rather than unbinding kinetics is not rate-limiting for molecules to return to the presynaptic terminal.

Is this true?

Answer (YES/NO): YES